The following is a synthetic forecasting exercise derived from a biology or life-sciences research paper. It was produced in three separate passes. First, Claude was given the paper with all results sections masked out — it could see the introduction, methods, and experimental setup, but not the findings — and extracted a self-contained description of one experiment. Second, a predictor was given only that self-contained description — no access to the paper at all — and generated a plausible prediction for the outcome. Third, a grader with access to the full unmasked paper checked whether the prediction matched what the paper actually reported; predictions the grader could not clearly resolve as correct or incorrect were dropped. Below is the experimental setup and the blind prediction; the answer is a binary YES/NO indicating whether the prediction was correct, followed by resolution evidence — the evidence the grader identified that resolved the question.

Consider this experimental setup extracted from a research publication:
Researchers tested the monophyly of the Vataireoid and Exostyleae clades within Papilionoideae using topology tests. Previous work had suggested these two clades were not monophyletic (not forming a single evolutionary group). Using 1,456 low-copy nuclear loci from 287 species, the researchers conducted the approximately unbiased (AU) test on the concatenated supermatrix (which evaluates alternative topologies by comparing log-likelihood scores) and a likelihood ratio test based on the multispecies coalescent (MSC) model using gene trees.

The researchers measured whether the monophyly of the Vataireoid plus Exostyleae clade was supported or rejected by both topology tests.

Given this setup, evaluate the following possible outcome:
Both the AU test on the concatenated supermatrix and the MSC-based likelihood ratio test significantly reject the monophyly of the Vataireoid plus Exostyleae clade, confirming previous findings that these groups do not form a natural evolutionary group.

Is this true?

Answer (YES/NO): NO